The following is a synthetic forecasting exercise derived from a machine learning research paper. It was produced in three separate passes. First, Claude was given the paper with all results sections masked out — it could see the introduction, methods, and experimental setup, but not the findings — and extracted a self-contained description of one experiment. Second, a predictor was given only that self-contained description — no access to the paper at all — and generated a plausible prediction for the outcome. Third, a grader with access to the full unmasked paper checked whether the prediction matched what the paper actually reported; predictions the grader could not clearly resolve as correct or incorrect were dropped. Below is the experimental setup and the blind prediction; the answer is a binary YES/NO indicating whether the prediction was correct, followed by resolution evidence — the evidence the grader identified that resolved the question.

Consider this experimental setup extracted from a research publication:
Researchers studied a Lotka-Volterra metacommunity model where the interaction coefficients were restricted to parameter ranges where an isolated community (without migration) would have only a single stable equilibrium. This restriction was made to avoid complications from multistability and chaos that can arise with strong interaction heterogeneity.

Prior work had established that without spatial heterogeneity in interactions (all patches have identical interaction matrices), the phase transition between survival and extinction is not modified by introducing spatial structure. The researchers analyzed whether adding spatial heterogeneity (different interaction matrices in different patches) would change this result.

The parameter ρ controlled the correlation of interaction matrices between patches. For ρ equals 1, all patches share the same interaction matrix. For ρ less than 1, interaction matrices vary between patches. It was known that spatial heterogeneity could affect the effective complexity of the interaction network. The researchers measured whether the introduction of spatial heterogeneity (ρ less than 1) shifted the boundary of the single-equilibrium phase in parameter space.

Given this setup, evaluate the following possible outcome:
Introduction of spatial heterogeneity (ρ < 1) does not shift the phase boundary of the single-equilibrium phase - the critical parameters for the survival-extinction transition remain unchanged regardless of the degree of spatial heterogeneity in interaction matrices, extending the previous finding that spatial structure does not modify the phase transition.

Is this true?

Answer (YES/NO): NO